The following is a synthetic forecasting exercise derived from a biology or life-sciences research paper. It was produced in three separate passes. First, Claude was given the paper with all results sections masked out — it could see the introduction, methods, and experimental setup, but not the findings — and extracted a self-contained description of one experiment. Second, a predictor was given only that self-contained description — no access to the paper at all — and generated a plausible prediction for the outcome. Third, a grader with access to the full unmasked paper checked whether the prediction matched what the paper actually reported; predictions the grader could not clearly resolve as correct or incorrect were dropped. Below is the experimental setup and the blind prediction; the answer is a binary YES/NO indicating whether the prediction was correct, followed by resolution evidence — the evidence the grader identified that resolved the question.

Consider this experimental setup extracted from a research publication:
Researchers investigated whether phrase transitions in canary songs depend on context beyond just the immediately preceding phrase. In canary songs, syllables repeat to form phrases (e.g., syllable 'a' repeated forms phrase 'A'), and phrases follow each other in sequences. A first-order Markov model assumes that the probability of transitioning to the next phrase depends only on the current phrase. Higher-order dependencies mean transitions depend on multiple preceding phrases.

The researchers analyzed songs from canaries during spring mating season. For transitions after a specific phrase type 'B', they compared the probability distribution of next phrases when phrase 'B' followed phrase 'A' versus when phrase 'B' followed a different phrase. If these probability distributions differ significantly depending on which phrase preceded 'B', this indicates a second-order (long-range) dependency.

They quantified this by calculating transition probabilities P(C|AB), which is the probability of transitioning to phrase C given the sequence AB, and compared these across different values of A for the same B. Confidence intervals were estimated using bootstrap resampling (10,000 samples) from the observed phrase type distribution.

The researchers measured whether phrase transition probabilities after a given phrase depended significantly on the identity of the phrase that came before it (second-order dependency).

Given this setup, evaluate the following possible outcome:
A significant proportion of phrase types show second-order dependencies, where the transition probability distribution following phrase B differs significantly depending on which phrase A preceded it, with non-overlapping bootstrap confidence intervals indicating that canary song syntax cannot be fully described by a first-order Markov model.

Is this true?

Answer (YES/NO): YES